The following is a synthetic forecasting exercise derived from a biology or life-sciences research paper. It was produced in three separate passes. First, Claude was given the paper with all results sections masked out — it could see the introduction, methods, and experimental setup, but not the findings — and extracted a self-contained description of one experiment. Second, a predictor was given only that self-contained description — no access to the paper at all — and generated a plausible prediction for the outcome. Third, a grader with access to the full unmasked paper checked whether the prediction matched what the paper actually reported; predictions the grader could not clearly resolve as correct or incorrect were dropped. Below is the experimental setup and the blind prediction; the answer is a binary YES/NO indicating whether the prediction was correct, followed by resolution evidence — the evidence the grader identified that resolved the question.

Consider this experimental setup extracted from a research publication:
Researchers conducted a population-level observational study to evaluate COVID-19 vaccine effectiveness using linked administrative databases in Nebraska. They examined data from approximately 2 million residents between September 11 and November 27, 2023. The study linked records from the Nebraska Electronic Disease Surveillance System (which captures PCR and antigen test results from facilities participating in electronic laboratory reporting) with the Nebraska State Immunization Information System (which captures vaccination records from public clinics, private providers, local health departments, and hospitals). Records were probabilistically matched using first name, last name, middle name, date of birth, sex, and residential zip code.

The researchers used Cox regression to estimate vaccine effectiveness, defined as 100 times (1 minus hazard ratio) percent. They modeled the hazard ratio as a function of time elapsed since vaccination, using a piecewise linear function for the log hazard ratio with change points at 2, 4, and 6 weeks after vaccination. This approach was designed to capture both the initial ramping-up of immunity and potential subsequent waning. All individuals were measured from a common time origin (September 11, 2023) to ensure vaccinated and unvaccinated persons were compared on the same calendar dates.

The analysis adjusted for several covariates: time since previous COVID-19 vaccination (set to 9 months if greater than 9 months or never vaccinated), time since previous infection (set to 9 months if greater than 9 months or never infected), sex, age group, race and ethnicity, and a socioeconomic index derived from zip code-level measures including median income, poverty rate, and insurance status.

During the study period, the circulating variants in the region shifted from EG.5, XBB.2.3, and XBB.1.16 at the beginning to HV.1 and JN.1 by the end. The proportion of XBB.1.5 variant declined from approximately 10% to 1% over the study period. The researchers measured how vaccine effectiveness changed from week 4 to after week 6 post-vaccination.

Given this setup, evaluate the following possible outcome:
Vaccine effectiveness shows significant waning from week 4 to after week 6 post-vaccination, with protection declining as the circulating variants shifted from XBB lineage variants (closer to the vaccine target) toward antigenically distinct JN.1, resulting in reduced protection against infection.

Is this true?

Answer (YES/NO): NO